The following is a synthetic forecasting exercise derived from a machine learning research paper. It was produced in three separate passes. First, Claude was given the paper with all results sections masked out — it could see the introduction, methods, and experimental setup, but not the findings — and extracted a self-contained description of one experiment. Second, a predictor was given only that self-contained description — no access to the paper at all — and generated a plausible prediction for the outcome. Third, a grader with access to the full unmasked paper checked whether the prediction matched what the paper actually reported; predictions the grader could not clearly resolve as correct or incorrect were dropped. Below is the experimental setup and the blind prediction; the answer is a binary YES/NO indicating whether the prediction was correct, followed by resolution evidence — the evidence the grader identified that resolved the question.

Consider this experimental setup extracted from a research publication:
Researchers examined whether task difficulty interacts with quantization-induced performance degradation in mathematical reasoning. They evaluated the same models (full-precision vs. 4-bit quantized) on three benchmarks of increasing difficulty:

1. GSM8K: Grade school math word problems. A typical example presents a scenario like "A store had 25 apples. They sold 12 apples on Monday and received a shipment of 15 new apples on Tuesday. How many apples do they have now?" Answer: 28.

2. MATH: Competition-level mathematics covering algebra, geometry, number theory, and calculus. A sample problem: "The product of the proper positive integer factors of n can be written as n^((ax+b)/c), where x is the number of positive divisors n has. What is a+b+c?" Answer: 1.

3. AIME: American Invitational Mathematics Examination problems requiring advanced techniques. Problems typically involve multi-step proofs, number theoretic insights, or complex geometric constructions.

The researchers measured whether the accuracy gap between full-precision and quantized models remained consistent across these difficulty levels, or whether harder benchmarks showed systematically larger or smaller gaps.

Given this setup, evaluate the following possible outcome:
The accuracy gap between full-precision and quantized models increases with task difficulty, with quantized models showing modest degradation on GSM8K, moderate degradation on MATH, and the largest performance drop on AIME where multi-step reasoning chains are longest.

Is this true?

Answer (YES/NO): YES